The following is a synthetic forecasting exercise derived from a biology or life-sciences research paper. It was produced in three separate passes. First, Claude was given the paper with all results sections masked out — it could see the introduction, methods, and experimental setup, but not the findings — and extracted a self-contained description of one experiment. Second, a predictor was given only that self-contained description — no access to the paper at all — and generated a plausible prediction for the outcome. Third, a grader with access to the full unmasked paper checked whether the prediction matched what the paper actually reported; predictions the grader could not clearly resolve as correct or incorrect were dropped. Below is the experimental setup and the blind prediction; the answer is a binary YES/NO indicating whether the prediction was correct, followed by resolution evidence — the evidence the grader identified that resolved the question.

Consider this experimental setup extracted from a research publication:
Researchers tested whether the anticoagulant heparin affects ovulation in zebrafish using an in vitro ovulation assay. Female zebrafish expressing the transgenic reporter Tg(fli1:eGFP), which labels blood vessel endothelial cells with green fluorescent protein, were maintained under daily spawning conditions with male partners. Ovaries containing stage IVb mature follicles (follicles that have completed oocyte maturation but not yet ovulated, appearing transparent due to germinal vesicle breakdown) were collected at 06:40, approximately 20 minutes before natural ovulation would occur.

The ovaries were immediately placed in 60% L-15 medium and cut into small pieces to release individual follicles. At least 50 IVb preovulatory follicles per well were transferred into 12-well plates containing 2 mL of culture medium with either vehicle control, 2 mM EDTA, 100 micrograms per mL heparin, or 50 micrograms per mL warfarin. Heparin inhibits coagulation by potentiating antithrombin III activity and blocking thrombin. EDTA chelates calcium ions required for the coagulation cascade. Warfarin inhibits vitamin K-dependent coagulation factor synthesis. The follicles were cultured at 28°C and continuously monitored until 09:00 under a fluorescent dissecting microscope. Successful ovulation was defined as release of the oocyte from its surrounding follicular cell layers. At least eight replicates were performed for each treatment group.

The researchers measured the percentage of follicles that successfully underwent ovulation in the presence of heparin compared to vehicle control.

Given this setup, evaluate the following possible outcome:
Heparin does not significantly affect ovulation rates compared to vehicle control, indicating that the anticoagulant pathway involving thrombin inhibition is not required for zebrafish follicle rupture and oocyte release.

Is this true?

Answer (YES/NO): NO